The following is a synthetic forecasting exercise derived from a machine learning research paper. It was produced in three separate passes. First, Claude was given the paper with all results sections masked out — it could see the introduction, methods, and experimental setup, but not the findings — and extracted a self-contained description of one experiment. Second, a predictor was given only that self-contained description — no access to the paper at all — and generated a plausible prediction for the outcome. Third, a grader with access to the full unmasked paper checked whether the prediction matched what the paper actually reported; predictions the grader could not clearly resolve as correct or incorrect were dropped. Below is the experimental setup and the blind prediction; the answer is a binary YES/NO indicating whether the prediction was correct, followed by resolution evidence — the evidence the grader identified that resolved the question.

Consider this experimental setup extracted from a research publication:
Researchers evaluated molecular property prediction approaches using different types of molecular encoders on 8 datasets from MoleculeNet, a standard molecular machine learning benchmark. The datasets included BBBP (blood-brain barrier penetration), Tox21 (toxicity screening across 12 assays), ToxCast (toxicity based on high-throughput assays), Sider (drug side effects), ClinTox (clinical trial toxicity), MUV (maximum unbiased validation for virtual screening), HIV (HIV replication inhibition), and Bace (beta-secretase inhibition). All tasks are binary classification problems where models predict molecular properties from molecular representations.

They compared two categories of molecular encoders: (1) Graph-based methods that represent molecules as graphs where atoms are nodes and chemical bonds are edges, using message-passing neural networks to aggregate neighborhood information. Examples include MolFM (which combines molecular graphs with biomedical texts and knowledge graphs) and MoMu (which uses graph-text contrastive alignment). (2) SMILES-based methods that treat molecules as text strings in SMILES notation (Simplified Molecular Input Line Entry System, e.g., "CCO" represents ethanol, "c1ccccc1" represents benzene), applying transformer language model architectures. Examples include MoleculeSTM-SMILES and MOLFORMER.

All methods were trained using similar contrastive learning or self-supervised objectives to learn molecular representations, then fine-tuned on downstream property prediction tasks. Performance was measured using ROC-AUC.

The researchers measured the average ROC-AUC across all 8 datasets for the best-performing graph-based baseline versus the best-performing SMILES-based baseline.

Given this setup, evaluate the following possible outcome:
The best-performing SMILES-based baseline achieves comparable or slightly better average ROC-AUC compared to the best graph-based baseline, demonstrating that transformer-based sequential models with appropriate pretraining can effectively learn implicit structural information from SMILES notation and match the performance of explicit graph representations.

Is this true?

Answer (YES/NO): NO